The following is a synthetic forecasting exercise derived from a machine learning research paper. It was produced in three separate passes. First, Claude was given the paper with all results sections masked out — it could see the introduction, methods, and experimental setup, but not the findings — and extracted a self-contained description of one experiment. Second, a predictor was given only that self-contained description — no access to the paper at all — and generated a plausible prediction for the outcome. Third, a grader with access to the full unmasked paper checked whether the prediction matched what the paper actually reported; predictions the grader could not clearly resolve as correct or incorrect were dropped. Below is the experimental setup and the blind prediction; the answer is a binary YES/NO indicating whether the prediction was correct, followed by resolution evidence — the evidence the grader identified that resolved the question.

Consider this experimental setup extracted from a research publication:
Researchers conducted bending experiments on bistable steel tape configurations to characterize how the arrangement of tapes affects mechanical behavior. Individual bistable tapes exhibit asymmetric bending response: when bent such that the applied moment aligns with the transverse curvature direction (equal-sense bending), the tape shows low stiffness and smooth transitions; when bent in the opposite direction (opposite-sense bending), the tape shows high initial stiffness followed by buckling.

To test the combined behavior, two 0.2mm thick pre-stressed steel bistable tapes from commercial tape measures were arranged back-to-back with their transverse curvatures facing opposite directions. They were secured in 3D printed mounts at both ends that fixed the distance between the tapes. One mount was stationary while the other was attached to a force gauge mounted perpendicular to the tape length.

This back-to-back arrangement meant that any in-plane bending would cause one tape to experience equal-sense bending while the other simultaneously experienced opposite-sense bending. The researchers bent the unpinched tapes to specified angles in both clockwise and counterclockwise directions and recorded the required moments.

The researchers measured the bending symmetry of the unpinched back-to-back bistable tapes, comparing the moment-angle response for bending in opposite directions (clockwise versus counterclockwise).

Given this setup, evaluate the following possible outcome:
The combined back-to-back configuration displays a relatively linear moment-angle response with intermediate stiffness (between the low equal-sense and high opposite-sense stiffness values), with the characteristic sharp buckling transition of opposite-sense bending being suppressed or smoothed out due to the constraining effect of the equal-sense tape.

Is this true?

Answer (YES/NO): NO